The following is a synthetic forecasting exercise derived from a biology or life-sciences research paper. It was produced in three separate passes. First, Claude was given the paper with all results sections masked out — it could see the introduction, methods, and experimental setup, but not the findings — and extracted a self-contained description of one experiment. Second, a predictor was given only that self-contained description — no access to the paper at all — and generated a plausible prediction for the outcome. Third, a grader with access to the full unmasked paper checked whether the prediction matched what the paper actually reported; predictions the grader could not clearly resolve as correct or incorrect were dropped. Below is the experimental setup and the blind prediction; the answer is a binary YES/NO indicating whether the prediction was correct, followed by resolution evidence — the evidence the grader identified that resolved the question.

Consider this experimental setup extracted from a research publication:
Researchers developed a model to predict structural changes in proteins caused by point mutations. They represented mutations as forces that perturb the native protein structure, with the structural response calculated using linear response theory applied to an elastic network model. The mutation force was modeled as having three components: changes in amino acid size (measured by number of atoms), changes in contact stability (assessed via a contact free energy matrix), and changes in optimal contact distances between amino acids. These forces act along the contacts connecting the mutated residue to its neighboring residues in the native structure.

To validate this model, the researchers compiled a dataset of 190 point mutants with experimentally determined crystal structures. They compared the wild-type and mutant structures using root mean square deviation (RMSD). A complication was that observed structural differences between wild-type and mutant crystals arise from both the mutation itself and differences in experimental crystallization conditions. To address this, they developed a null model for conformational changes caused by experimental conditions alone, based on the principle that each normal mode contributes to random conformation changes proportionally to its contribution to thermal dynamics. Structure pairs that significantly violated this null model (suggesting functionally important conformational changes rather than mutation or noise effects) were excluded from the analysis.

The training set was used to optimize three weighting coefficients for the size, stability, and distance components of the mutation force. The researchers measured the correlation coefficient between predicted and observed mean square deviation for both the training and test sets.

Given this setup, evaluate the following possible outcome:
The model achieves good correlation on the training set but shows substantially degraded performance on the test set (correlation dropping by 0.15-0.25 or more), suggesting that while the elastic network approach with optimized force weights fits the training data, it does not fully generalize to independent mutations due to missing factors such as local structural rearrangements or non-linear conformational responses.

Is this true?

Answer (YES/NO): NO